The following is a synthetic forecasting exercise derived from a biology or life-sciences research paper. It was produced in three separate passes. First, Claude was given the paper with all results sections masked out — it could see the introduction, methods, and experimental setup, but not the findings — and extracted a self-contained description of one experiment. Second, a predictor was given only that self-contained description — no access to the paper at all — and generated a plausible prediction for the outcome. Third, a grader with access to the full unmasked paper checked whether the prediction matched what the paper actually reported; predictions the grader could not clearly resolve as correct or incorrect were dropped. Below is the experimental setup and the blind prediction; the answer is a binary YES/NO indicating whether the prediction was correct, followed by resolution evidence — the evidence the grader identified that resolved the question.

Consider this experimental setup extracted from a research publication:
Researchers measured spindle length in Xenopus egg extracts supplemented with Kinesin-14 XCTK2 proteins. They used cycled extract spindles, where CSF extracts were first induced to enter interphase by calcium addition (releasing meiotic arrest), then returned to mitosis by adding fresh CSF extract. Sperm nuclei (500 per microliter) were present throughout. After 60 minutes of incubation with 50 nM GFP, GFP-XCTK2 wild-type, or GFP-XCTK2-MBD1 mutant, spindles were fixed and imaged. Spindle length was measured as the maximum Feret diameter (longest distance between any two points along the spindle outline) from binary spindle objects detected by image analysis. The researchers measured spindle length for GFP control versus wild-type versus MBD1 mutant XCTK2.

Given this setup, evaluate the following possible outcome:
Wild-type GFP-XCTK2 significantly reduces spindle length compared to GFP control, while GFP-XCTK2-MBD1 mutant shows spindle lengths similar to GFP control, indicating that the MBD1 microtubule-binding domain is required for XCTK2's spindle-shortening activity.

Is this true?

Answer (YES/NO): NO